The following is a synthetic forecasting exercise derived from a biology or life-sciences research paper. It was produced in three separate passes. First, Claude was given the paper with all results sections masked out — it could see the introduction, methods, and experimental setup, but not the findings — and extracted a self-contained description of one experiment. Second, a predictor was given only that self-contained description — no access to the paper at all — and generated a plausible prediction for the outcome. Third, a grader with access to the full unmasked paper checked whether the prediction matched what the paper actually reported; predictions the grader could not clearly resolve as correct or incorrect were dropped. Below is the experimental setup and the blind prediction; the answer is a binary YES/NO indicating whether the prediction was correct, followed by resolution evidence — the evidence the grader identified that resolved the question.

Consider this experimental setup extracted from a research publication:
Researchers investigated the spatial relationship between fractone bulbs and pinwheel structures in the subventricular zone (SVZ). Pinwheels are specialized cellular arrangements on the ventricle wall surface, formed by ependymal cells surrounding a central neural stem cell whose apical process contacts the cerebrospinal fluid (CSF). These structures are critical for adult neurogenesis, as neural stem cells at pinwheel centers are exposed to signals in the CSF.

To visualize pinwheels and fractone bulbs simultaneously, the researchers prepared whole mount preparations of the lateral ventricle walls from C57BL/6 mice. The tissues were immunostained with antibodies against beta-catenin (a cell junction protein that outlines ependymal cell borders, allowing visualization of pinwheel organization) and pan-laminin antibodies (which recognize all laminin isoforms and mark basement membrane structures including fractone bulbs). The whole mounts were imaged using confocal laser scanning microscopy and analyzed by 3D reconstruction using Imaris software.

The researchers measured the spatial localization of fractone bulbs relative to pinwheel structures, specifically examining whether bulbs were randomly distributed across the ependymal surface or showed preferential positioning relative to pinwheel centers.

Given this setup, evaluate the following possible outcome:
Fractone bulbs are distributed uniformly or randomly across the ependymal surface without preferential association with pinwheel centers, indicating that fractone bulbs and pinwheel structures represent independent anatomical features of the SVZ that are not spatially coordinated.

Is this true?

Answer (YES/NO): NO